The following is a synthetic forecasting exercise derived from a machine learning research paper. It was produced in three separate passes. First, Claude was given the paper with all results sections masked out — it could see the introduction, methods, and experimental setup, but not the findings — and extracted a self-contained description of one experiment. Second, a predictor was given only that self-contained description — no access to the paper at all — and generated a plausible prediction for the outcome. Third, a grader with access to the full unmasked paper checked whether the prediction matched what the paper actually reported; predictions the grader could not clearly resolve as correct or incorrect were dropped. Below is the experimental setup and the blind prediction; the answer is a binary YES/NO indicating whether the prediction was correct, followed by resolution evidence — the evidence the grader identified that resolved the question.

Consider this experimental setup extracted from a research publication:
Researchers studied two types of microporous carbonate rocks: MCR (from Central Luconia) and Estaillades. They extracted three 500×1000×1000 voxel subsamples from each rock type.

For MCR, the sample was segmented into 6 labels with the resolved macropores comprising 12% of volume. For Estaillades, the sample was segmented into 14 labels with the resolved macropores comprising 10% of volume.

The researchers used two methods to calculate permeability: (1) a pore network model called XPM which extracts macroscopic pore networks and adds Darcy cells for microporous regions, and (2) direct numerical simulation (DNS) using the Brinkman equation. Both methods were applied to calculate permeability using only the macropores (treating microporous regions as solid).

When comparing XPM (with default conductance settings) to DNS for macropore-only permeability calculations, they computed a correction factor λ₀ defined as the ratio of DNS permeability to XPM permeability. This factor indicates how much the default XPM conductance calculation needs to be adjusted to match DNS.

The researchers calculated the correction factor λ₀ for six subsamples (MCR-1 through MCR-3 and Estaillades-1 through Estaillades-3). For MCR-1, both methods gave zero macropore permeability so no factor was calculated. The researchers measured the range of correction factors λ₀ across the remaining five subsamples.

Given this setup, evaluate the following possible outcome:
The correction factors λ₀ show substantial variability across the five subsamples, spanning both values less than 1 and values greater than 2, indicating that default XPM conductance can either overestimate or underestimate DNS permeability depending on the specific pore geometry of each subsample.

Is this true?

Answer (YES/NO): NO